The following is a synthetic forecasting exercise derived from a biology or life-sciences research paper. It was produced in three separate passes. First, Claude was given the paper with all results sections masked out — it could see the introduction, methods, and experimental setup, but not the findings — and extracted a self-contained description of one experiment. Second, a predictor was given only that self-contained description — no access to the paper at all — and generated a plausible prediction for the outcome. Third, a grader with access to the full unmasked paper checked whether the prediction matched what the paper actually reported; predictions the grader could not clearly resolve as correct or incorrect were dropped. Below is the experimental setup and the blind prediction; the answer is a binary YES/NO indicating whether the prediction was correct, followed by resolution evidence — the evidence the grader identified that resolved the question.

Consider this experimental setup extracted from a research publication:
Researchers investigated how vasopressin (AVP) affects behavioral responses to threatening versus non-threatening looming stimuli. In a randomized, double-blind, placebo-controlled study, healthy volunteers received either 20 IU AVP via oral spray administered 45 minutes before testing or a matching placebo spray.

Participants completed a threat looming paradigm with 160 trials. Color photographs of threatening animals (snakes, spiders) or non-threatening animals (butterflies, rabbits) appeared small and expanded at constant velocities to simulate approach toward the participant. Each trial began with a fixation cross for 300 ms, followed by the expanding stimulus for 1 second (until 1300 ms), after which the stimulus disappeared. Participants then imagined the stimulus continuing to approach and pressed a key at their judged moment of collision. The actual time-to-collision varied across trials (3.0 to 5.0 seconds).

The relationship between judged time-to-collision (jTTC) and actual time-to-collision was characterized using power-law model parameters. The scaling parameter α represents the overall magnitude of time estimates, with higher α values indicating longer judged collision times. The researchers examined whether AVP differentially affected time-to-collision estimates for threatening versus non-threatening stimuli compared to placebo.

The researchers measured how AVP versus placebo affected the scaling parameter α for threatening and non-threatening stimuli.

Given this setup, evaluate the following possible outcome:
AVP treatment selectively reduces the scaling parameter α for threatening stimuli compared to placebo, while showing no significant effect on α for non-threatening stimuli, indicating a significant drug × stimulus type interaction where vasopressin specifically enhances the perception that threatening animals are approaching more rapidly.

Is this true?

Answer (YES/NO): NO